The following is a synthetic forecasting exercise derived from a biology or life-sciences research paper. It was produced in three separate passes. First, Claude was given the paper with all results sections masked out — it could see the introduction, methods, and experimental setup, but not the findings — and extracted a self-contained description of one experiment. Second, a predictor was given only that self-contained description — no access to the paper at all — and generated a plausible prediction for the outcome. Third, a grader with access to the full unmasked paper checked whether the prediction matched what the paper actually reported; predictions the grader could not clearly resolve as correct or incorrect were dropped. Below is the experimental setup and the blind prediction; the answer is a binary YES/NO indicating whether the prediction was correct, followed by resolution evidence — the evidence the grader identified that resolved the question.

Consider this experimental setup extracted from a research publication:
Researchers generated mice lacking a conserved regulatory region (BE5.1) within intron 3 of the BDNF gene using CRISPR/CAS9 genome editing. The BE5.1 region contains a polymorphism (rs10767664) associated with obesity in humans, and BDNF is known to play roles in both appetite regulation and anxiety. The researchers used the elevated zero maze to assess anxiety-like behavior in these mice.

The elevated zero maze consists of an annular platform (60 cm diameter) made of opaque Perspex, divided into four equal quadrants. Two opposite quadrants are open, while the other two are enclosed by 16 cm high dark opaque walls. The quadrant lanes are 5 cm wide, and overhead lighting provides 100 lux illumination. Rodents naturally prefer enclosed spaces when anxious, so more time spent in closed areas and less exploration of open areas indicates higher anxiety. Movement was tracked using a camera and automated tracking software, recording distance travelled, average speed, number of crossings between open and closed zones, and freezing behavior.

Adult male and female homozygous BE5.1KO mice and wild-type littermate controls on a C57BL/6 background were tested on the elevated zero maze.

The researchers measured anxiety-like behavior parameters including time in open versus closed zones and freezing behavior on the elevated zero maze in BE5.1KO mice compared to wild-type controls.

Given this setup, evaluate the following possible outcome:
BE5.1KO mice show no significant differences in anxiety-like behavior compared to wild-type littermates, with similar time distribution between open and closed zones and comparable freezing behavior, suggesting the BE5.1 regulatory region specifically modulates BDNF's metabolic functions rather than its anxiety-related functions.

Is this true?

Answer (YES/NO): NO